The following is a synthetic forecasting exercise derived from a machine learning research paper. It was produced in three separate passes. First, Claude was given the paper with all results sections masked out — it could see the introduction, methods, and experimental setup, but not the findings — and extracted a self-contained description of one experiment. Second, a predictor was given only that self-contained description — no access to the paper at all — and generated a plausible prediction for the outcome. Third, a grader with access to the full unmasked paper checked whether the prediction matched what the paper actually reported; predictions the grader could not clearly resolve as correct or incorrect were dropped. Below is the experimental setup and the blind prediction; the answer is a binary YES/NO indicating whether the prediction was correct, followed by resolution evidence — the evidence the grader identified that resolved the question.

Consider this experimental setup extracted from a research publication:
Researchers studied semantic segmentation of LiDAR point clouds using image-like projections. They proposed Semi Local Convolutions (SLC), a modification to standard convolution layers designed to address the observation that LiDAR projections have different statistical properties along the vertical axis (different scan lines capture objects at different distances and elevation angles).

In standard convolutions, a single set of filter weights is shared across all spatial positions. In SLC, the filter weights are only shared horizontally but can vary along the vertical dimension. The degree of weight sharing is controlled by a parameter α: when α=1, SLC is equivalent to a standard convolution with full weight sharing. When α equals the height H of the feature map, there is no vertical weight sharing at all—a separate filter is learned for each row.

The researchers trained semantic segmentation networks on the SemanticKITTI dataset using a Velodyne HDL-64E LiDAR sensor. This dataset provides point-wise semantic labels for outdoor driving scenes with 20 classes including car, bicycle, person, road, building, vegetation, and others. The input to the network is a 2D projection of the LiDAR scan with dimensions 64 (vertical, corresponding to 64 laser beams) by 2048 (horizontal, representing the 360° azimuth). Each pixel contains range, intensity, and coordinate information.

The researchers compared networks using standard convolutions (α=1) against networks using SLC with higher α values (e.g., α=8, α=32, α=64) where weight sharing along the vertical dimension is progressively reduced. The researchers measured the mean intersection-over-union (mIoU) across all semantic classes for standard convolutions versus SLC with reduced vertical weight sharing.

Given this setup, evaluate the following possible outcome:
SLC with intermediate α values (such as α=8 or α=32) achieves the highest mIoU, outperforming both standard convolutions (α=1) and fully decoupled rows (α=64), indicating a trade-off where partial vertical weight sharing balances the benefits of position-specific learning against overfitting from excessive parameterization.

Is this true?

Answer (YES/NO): NO